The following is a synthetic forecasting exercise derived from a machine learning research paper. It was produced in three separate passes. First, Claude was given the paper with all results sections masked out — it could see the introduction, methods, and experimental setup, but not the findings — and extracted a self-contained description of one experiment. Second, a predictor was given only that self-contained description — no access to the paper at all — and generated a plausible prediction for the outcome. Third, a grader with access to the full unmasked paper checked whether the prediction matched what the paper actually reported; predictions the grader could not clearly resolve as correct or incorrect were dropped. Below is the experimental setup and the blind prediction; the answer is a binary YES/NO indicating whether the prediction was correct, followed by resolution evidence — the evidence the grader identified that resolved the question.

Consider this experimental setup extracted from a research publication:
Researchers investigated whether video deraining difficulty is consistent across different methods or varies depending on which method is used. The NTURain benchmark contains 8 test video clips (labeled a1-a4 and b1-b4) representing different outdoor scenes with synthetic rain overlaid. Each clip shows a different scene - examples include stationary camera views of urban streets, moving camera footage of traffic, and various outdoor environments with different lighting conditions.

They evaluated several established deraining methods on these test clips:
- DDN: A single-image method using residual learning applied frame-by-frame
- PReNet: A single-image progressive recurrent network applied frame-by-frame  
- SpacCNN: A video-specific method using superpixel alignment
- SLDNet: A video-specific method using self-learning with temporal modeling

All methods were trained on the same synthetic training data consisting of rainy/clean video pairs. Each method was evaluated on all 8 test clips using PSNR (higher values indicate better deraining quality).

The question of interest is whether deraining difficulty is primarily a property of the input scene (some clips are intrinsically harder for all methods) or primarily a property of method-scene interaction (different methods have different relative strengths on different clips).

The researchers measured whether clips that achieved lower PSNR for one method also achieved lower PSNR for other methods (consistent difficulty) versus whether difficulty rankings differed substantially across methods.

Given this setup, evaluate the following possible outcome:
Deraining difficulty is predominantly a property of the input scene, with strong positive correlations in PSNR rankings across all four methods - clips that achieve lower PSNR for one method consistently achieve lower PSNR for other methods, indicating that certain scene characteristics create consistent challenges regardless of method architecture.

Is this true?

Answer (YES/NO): NO